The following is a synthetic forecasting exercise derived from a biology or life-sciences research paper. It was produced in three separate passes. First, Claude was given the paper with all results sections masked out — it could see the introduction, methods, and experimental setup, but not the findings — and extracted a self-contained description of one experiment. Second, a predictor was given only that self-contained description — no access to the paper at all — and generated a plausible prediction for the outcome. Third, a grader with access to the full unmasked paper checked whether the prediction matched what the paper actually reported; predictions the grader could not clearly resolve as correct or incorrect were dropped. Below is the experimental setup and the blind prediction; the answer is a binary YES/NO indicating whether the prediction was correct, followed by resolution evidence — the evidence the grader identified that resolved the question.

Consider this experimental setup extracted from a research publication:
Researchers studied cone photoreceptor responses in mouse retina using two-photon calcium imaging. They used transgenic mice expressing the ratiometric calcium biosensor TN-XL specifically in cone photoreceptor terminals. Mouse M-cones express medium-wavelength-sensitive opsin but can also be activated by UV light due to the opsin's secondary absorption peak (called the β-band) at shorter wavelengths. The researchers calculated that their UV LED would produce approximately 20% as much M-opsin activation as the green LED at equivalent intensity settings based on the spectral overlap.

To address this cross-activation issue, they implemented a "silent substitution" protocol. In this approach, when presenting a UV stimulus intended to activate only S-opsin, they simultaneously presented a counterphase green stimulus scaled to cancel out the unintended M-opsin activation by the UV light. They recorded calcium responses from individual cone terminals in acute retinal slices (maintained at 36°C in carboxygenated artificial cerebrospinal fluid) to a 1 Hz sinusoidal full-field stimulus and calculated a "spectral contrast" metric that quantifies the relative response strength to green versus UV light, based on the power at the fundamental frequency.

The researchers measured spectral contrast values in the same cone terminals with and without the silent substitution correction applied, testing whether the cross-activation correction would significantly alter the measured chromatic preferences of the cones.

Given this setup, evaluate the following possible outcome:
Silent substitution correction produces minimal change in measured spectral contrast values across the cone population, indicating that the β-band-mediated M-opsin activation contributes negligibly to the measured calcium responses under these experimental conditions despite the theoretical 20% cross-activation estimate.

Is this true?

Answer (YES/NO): NO